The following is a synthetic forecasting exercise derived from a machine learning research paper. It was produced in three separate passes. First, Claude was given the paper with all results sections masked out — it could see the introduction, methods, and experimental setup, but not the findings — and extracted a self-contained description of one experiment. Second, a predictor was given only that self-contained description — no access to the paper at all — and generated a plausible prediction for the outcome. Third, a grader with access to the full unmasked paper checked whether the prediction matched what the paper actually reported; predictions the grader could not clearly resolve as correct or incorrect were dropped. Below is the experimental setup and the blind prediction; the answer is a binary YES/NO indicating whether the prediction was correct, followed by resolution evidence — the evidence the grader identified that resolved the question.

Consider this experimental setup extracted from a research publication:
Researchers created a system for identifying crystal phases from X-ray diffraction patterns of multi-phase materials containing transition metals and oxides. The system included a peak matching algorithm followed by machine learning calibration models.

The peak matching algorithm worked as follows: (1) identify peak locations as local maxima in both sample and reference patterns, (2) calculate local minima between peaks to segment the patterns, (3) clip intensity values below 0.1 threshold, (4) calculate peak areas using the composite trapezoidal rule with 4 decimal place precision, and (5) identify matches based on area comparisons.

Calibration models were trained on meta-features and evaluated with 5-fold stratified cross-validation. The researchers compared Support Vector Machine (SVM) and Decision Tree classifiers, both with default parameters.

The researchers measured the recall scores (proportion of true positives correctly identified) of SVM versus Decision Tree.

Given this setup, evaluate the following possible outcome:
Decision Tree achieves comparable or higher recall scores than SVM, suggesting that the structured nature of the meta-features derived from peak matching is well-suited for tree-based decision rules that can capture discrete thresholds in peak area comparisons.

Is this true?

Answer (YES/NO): YES